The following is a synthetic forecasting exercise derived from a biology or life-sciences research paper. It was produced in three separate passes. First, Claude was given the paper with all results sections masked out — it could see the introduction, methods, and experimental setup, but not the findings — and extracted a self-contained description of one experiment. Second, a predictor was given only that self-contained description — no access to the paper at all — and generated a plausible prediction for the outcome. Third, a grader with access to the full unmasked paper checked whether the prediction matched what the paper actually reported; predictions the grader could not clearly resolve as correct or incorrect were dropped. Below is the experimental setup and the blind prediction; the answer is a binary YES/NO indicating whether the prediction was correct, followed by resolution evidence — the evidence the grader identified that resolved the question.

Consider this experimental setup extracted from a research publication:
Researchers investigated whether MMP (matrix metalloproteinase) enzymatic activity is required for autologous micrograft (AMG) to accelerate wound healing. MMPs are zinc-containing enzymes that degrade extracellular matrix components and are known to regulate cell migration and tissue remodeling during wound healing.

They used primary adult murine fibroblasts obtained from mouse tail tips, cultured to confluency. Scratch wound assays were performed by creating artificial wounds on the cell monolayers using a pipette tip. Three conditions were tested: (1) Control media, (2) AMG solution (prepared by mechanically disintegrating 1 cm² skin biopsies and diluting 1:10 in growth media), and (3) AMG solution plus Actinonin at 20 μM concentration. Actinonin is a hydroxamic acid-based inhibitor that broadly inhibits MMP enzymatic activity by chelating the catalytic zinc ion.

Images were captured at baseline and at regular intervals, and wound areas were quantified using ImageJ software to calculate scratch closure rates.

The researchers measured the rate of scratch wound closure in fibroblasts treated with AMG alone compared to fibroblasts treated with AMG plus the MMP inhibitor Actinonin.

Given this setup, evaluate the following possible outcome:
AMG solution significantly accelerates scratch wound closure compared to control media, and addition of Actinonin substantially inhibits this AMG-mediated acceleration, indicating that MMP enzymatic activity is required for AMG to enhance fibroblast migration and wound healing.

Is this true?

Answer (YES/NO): YES